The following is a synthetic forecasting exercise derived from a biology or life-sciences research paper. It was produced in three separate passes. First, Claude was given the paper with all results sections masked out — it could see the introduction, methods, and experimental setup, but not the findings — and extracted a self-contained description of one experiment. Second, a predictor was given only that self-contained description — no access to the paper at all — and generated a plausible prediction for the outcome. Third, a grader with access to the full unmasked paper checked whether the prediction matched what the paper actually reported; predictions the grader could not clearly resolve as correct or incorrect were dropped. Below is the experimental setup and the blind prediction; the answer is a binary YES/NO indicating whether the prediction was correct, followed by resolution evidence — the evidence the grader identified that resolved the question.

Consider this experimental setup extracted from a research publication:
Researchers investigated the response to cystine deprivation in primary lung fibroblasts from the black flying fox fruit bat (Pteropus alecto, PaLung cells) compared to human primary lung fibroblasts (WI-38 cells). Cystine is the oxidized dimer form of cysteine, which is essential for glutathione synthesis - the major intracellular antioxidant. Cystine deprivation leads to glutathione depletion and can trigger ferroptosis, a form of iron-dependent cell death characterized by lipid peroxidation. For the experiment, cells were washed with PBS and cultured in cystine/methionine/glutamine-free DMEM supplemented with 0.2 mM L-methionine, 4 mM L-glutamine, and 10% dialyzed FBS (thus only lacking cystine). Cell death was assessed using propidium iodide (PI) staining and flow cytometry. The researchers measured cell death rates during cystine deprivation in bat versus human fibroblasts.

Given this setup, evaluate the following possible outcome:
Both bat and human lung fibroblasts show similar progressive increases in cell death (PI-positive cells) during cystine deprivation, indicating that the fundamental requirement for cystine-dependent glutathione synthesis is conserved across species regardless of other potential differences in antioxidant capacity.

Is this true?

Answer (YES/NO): NO